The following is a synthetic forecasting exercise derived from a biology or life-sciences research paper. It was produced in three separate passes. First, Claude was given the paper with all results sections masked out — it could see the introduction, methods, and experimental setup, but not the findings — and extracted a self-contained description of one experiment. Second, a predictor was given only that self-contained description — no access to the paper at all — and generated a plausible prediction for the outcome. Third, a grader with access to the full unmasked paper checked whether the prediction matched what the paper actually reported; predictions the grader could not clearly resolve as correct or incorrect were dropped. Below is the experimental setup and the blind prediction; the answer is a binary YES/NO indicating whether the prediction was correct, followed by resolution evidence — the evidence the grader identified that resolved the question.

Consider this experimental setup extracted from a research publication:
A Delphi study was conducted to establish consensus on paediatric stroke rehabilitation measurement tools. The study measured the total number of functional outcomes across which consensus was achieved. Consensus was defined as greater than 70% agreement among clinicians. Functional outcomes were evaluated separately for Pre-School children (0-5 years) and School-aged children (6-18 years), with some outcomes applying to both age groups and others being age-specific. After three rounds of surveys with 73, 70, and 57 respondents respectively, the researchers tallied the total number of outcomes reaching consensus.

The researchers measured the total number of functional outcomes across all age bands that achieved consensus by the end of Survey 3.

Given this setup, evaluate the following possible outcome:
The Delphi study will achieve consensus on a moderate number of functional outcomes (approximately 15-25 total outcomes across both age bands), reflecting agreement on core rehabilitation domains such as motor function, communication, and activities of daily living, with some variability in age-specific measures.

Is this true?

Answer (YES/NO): NO